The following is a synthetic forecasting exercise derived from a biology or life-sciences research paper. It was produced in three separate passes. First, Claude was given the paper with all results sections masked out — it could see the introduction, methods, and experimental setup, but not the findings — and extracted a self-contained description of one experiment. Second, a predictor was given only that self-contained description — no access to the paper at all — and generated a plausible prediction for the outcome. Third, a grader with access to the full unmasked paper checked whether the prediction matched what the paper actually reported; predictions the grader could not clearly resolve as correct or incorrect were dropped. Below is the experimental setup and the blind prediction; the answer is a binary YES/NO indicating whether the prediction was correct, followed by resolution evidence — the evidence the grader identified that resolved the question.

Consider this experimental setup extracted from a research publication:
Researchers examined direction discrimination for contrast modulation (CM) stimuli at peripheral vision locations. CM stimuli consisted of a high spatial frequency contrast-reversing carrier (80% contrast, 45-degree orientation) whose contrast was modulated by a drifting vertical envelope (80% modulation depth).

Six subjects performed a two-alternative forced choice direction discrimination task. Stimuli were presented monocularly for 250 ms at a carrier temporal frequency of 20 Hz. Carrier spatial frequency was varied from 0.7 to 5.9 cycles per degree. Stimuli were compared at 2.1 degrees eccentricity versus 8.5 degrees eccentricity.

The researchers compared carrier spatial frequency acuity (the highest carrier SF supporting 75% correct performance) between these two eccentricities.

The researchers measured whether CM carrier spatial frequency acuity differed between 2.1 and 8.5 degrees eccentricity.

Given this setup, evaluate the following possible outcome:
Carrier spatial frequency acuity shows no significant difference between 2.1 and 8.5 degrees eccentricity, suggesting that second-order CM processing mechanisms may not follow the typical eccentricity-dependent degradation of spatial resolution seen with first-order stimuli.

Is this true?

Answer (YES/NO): YES